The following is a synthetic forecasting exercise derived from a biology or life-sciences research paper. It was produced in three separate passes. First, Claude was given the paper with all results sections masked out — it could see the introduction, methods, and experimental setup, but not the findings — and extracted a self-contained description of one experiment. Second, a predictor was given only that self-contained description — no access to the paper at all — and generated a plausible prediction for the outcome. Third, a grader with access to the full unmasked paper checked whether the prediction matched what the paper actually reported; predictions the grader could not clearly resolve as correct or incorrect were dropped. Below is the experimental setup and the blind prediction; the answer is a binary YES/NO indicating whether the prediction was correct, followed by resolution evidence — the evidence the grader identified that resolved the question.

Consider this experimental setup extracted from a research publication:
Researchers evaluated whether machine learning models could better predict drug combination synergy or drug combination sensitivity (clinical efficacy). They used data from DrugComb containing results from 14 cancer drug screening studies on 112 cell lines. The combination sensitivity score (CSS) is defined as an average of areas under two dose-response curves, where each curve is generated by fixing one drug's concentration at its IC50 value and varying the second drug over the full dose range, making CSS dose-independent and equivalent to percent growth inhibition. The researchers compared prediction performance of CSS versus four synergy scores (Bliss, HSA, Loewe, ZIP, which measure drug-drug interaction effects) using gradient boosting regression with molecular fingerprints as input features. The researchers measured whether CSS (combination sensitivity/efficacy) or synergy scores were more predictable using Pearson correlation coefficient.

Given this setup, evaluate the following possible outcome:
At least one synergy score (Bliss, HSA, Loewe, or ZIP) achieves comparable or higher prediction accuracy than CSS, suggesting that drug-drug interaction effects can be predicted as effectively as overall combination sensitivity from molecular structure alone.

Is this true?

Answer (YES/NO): NO